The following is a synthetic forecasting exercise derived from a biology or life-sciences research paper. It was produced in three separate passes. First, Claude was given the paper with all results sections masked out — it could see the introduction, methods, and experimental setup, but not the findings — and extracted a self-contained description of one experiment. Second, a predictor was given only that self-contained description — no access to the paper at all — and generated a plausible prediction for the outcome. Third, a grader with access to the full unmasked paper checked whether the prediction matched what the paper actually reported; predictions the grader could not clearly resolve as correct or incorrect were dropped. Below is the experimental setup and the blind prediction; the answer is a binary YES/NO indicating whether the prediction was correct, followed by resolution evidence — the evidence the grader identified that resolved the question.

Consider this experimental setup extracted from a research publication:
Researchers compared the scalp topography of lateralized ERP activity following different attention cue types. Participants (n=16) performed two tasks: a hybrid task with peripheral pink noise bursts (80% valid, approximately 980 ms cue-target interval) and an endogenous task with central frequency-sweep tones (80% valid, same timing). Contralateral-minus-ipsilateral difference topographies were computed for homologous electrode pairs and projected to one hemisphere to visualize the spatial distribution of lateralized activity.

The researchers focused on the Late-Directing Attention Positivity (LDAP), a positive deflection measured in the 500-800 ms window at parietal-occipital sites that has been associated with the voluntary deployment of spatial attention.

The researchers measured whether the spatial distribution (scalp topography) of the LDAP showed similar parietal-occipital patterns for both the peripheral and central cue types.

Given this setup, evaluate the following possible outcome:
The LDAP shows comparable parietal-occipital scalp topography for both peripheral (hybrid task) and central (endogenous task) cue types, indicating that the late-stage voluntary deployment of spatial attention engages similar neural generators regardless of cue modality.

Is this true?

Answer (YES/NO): NO